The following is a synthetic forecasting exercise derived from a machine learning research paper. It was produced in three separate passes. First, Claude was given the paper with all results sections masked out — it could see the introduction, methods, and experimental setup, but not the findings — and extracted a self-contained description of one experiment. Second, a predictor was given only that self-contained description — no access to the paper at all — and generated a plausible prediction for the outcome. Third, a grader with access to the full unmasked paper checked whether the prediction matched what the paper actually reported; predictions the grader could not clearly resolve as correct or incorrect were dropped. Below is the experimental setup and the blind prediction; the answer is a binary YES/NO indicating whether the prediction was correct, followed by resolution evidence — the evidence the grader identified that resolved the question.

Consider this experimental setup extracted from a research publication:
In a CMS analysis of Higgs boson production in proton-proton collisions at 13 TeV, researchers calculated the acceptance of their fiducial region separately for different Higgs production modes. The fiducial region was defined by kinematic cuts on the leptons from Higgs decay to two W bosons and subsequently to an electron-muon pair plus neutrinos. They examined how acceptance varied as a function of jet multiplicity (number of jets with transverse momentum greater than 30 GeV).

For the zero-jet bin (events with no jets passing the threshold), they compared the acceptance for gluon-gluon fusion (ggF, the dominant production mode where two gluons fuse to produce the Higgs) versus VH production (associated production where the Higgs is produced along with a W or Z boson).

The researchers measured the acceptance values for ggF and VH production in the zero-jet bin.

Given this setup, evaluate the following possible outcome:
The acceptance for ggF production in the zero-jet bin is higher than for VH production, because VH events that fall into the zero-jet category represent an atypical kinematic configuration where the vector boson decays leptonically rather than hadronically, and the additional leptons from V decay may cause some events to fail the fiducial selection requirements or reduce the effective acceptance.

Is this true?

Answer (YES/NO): YES